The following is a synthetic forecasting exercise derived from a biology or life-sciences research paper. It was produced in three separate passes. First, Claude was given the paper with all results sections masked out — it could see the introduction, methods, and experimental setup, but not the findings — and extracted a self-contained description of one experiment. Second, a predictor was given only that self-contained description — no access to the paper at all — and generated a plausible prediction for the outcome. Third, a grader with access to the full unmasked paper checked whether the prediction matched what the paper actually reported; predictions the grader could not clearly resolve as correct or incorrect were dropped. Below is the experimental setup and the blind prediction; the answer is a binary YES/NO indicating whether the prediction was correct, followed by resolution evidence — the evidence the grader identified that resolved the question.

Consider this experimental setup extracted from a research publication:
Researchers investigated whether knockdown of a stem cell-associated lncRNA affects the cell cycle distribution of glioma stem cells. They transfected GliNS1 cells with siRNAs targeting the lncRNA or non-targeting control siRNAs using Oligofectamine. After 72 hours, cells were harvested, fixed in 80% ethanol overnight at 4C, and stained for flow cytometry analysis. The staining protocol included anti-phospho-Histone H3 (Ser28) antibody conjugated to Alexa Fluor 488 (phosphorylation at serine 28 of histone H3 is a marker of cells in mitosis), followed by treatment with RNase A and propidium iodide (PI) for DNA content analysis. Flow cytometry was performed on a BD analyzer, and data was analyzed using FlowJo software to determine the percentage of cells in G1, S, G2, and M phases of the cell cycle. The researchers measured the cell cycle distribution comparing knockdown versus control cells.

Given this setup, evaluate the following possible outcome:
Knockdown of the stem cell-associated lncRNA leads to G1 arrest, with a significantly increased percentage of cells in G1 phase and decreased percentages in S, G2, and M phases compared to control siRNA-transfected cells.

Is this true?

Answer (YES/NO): NO